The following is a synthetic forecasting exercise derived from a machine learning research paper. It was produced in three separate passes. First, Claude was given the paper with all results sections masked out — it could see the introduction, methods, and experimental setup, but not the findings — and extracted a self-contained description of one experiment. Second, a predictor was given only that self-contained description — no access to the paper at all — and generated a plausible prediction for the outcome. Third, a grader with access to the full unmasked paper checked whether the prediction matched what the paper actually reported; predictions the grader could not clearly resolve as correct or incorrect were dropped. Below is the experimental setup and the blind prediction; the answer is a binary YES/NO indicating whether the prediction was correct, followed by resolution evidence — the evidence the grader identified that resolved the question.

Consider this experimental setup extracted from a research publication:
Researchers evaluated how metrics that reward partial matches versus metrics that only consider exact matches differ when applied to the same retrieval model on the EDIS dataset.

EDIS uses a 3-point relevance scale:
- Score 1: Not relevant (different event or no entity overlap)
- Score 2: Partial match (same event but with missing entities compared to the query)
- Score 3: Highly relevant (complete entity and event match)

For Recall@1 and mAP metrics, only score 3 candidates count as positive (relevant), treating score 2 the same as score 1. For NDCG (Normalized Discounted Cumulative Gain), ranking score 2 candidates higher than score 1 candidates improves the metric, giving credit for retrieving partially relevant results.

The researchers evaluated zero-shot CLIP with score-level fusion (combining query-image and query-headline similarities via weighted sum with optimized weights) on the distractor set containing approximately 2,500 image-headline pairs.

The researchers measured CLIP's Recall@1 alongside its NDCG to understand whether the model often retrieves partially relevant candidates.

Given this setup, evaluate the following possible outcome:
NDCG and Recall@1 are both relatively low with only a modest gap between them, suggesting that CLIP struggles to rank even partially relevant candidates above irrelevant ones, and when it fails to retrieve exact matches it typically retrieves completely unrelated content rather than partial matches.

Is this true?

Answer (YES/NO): NO